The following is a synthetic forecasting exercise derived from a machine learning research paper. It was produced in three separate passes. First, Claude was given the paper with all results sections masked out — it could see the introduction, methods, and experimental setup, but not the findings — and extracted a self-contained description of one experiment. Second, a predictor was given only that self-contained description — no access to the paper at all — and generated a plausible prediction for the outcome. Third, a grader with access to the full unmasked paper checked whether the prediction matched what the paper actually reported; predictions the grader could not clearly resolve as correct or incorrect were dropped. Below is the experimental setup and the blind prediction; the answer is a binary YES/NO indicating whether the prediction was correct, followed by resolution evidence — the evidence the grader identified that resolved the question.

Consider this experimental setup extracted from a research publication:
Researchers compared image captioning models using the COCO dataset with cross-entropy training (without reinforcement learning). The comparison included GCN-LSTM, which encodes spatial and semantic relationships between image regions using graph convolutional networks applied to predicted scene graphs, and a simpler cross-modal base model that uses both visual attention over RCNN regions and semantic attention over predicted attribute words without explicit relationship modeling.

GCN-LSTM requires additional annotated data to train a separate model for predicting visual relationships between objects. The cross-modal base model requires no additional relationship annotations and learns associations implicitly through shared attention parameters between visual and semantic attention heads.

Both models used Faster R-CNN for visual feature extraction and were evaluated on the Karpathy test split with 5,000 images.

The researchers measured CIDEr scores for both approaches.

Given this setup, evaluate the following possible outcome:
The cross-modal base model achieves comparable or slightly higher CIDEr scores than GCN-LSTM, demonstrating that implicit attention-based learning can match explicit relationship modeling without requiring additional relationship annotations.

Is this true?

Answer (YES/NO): NO